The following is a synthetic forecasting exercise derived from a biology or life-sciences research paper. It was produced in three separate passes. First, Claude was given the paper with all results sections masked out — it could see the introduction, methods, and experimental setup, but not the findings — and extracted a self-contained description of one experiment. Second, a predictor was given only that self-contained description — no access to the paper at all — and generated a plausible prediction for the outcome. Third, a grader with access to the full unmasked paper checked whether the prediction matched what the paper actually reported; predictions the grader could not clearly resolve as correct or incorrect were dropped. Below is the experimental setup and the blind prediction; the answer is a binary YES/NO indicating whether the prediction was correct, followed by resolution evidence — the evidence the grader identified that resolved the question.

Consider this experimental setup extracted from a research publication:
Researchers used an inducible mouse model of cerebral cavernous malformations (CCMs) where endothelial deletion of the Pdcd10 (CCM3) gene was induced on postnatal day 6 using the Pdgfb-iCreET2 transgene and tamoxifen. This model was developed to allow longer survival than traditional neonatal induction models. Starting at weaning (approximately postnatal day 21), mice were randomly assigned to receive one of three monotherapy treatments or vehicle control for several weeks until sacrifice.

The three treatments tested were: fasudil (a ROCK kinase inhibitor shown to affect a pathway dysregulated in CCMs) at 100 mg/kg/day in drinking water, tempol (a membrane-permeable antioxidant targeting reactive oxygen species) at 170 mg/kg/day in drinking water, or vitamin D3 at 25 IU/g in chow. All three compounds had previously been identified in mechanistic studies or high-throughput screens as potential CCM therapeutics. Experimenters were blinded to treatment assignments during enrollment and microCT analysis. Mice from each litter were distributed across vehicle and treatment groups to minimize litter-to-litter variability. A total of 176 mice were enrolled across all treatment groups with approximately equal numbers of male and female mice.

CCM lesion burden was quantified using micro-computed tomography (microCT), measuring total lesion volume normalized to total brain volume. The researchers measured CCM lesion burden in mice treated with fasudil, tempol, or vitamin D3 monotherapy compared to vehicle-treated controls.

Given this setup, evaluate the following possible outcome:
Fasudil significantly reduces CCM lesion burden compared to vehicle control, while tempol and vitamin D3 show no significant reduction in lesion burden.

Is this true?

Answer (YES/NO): NO